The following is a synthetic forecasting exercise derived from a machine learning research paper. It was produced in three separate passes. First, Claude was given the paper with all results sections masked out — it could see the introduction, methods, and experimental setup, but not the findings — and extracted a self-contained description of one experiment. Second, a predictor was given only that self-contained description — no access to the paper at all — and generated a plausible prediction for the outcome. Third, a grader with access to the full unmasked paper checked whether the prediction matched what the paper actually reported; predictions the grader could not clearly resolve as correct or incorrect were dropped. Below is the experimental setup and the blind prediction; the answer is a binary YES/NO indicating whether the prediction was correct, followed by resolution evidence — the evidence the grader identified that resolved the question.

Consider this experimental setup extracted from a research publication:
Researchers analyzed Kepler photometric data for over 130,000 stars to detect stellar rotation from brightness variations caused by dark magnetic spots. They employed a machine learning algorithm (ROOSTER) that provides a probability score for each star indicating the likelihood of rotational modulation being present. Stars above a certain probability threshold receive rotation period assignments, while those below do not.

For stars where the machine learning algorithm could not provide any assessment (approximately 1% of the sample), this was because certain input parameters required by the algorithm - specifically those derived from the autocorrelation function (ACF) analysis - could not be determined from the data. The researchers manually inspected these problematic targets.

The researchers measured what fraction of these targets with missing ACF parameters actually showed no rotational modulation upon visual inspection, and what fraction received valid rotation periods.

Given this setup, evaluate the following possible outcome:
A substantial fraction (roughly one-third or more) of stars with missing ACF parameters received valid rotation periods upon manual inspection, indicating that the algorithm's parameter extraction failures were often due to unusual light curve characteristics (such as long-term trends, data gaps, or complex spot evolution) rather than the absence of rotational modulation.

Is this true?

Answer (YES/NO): NO